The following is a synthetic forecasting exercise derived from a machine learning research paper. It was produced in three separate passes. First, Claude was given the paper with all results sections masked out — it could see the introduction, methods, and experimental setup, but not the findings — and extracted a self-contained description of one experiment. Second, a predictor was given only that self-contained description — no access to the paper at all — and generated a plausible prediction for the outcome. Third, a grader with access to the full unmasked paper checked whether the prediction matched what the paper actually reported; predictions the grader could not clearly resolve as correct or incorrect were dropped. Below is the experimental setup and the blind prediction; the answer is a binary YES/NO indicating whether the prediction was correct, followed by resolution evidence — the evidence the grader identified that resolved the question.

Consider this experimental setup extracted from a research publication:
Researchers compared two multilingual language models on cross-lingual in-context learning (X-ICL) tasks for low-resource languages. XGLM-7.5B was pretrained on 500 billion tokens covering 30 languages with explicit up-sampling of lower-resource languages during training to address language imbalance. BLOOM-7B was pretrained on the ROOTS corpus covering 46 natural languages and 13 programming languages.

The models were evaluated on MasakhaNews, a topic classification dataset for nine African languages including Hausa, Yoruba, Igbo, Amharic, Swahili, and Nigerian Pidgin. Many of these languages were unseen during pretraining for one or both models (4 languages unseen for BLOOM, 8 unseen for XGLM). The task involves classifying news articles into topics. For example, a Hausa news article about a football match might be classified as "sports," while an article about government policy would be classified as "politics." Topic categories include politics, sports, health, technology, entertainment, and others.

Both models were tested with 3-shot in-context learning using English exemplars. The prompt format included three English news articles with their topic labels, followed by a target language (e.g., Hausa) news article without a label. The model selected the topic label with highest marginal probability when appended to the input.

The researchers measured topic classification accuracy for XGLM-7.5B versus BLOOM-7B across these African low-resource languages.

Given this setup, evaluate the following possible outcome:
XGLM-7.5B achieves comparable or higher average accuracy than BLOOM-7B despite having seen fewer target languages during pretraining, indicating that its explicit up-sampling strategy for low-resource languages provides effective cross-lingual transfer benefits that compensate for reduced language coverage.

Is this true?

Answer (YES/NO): NO